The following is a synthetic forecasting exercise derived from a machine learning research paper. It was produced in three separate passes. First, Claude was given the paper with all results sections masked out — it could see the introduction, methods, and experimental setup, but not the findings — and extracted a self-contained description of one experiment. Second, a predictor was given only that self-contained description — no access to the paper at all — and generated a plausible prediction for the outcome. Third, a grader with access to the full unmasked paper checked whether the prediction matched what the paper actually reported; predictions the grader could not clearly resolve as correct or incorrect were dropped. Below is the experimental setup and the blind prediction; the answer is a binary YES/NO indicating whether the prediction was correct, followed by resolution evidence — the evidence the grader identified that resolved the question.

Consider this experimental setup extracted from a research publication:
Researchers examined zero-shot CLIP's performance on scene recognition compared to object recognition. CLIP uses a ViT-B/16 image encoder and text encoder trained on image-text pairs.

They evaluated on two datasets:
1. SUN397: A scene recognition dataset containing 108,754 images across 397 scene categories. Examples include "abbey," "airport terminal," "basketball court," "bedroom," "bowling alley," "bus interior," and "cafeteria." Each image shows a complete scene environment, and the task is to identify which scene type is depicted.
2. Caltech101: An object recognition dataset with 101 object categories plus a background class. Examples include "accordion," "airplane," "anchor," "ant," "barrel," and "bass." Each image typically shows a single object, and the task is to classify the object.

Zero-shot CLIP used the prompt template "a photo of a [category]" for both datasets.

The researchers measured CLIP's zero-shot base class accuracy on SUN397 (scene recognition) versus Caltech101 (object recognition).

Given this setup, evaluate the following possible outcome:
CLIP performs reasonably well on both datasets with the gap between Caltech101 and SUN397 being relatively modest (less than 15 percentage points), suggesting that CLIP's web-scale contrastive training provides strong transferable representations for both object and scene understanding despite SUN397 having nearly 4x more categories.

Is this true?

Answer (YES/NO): NO